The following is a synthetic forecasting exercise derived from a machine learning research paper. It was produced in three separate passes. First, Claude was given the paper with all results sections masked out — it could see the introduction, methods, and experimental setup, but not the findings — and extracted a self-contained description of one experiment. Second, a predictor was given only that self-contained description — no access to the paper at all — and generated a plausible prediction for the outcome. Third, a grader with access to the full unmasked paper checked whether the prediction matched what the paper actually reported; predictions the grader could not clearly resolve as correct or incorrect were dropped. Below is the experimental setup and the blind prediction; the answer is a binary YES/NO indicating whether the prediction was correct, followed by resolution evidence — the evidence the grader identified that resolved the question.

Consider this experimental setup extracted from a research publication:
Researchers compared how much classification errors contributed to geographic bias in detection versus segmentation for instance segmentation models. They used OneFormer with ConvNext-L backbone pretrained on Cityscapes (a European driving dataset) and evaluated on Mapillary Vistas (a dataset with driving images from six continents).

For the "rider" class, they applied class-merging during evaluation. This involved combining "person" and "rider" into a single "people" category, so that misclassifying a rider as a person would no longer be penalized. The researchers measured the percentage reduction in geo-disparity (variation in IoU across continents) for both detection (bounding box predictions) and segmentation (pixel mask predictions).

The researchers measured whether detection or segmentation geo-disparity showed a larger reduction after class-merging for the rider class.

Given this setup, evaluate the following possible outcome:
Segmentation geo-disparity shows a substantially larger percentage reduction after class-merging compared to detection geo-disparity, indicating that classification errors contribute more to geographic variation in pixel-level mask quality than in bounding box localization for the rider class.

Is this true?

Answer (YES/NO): YES